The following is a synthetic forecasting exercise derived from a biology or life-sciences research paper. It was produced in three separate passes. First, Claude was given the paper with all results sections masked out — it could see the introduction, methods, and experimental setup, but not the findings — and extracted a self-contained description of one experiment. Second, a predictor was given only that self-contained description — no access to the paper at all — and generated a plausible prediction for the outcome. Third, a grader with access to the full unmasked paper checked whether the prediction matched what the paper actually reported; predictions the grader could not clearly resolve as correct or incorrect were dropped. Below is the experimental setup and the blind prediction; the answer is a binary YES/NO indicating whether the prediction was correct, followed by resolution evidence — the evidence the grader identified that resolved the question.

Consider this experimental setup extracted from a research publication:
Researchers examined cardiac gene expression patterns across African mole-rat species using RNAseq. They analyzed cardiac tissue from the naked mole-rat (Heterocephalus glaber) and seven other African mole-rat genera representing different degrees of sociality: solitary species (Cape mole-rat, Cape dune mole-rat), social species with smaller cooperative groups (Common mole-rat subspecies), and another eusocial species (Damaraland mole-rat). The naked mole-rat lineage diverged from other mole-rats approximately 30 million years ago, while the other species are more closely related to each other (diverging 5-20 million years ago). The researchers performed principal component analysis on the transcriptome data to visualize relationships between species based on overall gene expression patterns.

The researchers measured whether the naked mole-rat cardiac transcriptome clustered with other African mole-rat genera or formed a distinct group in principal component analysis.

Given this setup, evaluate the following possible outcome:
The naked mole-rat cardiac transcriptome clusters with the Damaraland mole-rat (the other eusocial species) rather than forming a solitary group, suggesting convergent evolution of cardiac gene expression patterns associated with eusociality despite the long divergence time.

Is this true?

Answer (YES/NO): NO